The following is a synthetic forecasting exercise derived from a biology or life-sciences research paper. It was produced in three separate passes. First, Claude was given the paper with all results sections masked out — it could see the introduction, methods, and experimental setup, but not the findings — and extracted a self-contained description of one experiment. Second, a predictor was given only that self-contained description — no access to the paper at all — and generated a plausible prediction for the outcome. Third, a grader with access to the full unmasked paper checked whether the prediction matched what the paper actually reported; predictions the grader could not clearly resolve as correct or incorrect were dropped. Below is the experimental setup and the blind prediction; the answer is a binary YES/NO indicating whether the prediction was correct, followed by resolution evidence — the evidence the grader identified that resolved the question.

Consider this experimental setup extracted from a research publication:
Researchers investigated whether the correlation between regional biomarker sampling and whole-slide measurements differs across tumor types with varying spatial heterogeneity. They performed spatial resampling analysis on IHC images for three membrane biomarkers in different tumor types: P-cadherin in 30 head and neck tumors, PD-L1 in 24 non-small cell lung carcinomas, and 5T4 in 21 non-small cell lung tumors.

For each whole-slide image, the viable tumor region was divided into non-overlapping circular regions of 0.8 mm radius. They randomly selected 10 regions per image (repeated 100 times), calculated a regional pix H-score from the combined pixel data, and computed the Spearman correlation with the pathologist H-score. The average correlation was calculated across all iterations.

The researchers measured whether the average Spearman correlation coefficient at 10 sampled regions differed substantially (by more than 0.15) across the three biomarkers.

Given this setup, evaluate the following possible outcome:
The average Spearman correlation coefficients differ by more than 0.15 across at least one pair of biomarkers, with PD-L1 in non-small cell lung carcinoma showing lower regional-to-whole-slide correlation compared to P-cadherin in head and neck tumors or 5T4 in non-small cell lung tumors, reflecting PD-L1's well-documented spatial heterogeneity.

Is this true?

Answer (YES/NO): NO